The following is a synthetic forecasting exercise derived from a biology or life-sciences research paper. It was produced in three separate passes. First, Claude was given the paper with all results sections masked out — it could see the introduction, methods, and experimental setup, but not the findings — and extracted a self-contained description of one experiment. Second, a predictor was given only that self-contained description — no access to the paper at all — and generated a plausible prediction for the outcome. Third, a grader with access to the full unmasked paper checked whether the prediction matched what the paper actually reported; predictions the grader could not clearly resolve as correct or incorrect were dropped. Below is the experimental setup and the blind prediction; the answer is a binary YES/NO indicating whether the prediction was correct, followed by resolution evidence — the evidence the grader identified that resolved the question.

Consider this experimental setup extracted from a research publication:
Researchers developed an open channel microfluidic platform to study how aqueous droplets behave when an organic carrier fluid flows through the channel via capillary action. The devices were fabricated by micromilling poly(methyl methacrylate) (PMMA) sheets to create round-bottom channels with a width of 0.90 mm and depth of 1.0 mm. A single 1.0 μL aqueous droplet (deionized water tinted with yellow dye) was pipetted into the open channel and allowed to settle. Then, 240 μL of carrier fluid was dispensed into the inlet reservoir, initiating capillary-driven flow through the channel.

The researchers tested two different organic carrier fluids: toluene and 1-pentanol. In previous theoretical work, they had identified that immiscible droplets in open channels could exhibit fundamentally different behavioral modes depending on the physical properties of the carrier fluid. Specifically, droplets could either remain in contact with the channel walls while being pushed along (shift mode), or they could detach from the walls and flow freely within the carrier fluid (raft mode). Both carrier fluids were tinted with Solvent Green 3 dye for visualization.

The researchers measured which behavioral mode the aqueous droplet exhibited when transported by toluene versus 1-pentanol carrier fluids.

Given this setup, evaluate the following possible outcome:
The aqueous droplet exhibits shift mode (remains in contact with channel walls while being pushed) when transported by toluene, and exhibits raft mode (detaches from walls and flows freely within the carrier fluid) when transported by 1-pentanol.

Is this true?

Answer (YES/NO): NO